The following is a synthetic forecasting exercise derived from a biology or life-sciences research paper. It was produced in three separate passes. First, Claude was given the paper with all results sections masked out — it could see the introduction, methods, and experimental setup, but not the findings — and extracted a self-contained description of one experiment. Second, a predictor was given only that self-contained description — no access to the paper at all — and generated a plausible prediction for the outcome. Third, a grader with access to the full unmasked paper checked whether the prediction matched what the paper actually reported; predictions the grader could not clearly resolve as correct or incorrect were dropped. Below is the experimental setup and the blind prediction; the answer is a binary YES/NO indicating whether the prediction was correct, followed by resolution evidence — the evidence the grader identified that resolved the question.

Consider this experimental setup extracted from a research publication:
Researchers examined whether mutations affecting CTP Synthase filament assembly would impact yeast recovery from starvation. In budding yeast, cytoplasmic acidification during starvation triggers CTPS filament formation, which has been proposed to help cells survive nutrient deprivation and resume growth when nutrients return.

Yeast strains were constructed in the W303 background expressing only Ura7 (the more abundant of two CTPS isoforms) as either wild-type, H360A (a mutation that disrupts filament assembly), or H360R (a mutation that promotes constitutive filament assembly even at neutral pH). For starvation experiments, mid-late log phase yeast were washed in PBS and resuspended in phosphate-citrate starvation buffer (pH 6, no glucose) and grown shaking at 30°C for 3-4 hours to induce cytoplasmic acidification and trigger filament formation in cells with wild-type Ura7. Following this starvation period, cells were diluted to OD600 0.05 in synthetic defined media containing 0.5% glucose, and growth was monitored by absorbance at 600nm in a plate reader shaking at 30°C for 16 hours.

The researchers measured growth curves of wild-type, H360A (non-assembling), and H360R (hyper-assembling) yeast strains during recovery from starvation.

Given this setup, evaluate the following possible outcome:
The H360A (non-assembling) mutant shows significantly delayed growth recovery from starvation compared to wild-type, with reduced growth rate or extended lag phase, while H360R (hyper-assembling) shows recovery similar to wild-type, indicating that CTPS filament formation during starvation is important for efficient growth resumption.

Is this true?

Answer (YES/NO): NO